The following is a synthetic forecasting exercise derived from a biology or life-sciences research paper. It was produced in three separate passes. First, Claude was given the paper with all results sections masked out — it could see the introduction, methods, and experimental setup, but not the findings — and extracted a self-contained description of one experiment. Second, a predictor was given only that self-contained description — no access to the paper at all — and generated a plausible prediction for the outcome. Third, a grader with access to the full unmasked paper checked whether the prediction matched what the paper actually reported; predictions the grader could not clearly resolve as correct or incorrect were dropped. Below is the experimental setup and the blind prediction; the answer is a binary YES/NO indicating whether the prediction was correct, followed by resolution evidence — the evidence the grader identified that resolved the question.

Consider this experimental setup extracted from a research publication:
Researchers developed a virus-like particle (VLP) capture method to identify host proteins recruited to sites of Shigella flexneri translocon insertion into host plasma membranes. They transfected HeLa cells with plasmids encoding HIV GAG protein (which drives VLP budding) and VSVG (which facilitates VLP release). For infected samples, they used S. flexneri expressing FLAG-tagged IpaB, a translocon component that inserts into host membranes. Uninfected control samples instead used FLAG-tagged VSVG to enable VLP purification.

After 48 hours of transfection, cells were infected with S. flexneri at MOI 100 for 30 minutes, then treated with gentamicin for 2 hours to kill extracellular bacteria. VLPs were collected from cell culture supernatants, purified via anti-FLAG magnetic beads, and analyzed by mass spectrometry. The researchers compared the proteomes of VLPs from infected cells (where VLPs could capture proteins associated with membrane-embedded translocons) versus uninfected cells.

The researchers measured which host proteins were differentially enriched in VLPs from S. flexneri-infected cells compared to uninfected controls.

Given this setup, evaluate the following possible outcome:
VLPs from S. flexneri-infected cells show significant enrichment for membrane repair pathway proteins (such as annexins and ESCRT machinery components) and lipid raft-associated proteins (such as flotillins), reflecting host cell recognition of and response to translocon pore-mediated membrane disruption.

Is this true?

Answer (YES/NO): NO